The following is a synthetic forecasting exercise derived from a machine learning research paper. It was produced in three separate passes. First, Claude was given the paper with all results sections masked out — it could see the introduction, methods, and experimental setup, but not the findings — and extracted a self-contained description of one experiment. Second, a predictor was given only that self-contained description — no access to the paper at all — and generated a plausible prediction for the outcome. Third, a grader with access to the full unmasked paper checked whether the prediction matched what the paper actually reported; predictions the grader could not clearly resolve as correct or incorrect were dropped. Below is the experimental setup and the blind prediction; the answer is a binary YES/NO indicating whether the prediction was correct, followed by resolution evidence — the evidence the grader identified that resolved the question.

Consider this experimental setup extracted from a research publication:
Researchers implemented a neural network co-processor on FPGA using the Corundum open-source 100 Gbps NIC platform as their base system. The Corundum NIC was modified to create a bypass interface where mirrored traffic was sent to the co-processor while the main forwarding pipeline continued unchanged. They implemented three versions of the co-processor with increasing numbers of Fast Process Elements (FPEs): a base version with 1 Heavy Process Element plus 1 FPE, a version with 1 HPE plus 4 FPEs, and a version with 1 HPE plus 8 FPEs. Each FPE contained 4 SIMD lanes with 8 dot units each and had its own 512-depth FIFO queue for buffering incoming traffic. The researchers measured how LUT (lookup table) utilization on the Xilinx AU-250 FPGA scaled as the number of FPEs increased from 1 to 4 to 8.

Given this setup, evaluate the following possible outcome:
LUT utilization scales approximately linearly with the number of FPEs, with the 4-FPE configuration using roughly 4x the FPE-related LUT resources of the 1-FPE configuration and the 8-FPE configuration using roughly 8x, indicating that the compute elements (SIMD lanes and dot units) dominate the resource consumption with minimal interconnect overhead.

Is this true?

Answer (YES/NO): NO